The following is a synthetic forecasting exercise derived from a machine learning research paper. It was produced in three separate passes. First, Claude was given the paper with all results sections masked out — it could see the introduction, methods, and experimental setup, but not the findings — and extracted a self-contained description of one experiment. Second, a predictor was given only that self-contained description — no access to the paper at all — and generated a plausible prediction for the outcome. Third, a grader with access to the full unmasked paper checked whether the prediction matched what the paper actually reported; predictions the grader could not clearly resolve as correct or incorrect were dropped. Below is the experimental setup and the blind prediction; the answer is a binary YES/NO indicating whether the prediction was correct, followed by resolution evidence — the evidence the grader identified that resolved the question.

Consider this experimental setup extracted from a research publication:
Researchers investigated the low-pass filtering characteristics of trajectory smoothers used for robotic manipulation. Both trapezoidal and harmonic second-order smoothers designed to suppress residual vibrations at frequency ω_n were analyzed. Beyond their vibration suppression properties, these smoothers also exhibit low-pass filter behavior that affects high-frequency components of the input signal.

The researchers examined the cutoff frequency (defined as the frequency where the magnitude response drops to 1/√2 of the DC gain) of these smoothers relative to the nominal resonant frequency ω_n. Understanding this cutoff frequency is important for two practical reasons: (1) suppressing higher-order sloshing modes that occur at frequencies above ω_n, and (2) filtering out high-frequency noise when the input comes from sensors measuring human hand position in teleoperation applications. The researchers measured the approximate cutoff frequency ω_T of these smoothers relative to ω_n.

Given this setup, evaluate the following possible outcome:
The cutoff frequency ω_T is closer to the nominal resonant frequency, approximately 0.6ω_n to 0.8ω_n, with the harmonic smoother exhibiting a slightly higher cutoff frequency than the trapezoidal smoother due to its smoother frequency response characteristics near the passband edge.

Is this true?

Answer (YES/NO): NO